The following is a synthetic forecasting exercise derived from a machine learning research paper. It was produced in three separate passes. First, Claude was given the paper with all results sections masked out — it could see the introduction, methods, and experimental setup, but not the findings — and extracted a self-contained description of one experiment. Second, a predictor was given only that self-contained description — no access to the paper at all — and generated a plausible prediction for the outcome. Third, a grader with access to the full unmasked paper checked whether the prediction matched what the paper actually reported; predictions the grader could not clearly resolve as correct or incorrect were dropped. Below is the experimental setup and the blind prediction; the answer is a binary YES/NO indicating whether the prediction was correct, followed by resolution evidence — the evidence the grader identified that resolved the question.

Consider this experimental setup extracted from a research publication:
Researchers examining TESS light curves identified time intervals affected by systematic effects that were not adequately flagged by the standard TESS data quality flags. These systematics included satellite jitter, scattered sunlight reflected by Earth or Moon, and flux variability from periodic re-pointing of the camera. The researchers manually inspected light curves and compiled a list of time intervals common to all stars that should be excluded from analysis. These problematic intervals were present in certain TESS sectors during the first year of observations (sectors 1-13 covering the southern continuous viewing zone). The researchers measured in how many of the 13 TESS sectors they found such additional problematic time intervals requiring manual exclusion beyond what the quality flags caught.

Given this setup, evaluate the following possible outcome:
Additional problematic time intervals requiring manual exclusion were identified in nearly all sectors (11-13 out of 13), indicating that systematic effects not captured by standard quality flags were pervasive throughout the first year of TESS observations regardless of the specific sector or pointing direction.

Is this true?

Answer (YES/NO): NO